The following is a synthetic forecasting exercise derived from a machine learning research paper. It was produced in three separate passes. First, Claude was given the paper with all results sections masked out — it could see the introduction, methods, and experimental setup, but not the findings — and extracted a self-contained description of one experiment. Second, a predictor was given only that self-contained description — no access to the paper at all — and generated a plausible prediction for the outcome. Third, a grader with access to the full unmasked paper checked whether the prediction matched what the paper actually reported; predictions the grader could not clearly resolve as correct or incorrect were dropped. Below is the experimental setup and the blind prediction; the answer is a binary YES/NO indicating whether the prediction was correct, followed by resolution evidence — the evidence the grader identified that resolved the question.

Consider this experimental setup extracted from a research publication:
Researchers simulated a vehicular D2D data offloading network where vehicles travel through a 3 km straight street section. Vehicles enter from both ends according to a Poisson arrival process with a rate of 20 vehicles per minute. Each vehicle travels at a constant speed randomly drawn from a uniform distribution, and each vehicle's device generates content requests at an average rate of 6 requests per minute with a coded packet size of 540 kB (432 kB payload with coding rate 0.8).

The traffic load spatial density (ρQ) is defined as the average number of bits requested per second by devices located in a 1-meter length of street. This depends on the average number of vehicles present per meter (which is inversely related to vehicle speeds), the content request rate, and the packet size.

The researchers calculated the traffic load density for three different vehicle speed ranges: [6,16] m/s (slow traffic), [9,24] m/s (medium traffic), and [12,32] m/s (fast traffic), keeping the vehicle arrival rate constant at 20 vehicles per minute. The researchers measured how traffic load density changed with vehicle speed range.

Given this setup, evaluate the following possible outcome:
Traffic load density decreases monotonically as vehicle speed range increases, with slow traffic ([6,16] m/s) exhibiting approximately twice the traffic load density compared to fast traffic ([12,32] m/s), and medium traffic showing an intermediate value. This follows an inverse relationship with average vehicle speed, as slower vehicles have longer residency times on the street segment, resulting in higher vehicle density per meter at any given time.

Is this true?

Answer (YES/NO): YES